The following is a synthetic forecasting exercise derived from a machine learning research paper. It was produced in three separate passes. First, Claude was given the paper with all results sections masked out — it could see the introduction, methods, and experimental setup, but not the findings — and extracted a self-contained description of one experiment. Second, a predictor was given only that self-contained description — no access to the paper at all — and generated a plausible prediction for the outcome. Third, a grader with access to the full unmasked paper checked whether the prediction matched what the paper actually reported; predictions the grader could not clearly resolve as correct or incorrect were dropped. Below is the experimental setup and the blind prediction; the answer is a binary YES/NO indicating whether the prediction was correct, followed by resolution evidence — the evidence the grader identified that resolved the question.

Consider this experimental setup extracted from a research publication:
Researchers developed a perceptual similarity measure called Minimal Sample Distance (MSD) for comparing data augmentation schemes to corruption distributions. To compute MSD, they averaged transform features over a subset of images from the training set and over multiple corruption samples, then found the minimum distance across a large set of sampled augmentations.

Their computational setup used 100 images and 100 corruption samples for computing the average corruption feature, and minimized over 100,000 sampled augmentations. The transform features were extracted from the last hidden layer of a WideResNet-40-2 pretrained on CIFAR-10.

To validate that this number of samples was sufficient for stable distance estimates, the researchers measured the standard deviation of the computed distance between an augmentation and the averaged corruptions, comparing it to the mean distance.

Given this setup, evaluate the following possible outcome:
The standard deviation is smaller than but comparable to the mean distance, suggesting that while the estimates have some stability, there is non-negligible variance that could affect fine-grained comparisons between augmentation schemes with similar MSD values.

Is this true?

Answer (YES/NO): NO